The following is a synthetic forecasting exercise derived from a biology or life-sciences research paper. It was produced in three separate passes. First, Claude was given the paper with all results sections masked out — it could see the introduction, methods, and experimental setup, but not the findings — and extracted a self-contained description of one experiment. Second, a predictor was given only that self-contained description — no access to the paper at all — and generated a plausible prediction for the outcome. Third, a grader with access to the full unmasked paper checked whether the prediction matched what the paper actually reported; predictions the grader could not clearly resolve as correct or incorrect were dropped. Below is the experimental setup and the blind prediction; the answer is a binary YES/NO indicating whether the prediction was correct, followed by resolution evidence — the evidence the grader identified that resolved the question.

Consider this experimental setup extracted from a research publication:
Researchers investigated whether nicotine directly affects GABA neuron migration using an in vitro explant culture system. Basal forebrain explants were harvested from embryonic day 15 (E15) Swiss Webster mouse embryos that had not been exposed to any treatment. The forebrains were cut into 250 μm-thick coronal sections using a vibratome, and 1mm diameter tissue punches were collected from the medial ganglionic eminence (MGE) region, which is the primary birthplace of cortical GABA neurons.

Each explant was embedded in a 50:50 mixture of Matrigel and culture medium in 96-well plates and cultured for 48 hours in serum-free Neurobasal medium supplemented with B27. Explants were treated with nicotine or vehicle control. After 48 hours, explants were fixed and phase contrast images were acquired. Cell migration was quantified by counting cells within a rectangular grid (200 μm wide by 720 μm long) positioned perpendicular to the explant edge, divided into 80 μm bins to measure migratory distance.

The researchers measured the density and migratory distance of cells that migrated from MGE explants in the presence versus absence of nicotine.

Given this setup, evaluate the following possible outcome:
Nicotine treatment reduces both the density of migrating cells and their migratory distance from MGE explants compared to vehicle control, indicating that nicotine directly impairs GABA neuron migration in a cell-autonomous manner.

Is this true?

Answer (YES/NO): YES